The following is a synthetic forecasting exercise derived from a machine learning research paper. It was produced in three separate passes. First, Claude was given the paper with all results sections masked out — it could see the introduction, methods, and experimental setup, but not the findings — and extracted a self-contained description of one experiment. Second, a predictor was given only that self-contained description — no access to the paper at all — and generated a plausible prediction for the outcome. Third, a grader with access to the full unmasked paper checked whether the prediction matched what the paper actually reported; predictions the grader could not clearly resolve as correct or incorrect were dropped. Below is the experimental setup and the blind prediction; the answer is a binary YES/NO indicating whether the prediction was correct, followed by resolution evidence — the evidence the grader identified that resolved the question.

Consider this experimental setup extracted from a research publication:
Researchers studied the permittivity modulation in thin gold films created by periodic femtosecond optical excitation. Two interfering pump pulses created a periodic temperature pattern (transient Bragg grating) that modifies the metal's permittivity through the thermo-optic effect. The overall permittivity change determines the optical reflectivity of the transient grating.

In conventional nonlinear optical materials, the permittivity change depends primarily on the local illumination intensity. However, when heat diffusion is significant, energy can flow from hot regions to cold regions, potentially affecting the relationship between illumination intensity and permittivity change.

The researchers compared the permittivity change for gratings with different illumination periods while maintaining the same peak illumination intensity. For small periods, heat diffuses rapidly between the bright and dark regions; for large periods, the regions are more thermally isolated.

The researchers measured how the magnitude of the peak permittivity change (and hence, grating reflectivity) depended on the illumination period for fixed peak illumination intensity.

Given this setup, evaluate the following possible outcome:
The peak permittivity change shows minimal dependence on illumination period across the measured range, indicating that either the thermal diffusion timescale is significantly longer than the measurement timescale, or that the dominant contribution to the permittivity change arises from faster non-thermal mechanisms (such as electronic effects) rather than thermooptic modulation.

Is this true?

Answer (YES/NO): NO